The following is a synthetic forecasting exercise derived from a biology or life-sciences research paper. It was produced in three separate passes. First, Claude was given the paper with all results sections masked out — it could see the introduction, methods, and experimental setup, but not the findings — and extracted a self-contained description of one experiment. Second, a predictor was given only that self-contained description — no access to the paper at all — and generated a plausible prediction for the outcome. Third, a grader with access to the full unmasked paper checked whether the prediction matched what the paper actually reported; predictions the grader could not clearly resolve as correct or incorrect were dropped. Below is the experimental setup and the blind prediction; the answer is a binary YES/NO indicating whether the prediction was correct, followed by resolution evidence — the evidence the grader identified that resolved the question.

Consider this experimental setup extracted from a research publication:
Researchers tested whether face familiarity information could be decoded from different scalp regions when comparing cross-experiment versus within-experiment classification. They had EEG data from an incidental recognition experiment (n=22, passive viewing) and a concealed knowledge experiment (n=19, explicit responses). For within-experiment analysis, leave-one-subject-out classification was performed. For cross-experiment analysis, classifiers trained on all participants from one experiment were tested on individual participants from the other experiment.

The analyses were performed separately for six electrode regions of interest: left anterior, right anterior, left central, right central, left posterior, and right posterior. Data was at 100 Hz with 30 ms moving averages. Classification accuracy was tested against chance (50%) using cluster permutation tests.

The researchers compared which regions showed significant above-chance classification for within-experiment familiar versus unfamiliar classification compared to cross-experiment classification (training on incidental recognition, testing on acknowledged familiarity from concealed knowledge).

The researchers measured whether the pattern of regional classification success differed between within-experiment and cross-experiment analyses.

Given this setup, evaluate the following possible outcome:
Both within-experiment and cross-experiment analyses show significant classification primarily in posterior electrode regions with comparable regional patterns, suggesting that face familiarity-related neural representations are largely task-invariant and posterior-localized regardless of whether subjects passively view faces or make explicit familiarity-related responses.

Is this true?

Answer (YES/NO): NO